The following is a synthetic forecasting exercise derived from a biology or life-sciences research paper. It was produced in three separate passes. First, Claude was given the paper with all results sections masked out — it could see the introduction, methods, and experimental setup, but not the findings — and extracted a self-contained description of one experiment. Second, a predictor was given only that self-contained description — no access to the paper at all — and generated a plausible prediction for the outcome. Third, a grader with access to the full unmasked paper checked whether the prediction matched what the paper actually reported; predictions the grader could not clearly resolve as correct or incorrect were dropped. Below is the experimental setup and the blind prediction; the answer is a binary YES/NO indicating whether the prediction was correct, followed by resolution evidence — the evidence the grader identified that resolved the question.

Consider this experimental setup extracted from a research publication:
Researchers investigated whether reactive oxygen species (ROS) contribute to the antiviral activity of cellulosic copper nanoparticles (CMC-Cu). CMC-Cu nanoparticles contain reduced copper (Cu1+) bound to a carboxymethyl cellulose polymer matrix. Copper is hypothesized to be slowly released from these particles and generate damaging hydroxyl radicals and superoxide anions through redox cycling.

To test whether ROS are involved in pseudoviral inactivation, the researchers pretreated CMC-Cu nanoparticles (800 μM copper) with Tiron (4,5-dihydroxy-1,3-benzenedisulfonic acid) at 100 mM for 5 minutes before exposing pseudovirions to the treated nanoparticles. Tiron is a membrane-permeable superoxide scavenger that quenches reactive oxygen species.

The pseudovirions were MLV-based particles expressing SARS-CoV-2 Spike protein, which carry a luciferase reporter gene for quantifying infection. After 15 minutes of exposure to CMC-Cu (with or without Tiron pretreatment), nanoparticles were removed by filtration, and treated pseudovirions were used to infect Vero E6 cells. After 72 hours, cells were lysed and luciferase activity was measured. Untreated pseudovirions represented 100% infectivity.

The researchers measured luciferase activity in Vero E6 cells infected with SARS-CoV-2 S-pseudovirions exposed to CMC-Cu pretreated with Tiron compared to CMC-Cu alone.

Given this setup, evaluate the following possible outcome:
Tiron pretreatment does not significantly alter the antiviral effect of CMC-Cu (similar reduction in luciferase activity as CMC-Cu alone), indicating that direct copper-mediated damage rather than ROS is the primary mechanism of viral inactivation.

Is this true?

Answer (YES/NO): NO